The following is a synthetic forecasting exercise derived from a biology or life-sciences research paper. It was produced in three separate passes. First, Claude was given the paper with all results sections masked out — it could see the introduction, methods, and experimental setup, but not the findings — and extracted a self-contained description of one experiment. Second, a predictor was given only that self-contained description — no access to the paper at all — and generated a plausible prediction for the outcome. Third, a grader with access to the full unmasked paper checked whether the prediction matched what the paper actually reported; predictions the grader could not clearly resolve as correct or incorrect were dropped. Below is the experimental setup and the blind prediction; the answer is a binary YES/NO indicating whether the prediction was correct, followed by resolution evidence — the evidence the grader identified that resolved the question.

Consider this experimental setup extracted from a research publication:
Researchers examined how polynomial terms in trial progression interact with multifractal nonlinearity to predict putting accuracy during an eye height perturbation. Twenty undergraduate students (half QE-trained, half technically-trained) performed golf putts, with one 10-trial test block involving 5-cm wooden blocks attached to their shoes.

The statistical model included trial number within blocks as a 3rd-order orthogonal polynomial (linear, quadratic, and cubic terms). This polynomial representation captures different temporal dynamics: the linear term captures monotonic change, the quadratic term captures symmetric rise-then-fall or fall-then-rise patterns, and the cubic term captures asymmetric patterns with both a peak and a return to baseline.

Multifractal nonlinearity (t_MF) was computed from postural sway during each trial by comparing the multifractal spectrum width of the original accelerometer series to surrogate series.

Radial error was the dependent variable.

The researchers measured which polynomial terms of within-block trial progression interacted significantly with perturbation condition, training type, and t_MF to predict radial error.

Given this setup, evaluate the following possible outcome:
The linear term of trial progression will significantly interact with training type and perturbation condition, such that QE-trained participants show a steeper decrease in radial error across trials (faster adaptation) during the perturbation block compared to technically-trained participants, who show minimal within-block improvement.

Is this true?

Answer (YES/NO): NO